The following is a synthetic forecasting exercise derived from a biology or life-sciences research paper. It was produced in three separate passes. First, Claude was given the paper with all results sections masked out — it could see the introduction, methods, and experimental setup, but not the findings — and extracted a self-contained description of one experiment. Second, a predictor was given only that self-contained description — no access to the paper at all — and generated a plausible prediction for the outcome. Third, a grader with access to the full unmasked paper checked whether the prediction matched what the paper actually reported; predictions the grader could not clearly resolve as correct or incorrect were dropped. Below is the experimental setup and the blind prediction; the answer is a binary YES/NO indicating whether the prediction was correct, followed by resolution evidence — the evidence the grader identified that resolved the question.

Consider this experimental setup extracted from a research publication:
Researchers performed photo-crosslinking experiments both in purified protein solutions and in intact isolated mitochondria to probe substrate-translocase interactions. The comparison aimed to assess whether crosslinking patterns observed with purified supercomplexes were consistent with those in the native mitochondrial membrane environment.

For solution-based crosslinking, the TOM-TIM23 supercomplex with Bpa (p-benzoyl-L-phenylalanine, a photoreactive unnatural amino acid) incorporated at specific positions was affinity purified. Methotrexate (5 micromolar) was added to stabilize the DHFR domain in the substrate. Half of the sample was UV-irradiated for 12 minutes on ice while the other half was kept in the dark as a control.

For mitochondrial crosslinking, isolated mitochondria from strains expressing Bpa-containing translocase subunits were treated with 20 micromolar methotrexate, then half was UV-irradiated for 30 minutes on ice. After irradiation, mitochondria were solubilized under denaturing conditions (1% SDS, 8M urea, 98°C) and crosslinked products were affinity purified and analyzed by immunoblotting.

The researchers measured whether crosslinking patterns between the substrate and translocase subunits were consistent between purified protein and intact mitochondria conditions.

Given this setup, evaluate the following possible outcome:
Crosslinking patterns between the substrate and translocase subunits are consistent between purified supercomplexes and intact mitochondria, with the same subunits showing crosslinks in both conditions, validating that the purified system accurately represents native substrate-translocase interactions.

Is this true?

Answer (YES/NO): YES